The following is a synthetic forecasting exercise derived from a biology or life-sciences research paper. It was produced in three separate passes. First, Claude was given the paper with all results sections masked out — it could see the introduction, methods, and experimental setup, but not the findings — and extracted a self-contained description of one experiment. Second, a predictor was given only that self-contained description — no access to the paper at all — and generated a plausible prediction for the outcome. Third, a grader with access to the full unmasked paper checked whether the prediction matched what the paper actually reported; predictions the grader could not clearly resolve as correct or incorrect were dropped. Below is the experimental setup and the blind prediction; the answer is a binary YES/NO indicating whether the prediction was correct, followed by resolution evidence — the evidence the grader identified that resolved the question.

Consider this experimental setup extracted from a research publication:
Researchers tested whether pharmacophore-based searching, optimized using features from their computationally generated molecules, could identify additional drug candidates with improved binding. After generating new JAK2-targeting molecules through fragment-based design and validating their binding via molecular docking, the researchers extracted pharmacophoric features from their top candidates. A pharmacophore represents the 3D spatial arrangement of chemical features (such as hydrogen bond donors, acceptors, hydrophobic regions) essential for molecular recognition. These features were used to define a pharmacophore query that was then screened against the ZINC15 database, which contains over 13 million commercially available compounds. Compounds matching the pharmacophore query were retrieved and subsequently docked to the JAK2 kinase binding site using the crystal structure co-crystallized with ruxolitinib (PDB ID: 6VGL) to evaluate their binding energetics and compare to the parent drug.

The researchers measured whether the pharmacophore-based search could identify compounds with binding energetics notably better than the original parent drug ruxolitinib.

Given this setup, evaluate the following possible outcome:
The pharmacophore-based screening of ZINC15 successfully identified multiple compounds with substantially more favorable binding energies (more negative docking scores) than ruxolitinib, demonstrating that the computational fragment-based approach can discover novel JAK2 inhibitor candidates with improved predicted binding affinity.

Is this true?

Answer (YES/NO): NO